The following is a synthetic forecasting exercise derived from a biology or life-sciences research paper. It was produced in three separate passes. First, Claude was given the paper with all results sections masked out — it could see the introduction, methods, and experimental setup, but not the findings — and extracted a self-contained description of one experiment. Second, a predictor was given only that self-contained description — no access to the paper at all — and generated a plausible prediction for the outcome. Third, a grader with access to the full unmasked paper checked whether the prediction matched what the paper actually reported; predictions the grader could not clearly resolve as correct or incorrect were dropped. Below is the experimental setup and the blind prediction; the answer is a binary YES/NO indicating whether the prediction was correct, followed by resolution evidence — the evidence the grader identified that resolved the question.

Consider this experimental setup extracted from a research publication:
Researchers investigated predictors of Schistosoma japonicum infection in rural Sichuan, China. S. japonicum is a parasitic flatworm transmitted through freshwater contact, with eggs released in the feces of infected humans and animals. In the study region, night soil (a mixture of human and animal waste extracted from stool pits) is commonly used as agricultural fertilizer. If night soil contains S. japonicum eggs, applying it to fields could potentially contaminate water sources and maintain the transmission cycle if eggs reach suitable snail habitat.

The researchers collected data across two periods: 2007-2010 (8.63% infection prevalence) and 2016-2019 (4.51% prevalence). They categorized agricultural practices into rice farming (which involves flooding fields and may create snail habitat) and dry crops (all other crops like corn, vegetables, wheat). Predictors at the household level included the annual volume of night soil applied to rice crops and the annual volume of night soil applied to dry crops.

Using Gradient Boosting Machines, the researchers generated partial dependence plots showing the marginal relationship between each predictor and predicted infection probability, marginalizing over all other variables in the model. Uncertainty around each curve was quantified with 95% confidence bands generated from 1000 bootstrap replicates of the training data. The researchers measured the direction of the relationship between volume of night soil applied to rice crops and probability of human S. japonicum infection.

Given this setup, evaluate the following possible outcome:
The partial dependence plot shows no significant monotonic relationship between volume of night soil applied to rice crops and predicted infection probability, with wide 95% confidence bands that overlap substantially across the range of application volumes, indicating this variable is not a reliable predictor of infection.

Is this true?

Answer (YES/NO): NO